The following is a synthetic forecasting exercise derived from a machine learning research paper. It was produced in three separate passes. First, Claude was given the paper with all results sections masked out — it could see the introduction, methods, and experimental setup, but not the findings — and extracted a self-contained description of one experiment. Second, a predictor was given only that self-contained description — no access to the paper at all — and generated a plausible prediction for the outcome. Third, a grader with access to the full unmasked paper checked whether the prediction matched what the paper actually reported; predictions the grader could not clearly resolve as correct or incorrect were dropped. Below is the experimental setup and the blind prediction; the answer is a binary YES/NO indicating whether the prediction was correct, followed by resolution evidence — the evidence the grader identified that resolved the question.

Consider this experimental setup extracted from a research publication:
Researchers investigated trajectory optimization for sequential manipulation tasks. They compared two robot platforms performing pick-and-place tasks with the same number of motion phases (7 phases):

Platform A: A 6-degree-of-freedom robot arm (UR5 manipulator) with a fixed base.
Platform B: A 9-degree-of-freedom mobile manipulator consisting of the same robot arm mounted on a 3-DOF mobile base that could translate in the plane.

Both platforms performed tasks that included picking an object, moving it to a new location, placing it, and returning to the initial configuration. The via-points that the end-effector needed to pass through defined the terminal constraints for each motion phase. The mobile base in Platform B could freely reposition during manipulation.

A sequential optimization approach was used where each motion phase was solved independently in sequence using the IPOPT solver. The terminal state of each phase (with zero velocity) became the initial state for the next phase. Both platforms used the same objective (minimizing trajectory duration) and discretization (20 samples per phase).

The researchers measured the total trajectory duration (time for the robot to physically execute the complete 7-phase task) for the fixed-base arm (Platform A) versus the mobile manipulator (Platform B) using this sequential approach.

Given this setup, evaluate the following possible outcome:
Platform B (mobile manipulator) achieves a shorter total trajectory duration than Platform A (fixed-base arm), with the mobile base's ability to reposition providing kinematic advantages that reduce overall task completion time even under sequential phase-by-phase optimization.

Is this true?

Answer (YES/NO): YES